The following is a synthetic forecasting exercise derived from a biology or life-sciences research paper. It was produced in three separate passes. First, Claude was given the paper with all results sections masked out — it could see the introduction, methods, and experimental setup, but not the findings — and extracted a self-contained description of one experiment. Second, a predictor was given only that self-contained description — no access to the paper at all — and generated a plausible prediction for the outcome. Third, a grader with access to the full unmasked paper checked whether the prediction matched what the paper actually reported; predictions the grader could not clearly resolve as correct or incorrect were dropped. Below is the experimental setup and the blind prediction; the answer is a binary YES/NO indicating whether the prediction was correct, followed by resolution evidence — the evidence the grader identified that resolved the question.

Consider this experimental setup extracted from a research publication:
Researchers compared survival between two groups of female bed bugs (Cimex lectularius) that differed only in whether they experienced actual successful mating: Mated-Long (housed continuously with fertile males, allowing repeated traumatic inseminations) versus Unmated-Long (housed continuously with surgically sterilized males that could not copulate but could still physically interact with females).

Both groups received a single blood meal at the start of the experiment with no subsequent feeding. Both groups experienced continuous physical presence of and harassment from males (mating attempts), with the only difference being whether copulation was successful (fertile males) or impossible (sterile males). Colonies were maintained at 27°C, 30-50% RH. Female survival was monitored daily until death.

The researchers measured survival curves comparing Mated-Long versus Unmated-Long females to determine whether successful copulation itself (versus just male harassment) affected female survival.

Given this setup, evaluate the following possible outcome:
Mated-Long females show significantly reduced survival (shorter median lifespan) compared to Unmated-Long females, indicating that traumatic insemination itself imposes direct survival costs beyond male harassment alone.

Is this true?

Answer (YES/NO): YES